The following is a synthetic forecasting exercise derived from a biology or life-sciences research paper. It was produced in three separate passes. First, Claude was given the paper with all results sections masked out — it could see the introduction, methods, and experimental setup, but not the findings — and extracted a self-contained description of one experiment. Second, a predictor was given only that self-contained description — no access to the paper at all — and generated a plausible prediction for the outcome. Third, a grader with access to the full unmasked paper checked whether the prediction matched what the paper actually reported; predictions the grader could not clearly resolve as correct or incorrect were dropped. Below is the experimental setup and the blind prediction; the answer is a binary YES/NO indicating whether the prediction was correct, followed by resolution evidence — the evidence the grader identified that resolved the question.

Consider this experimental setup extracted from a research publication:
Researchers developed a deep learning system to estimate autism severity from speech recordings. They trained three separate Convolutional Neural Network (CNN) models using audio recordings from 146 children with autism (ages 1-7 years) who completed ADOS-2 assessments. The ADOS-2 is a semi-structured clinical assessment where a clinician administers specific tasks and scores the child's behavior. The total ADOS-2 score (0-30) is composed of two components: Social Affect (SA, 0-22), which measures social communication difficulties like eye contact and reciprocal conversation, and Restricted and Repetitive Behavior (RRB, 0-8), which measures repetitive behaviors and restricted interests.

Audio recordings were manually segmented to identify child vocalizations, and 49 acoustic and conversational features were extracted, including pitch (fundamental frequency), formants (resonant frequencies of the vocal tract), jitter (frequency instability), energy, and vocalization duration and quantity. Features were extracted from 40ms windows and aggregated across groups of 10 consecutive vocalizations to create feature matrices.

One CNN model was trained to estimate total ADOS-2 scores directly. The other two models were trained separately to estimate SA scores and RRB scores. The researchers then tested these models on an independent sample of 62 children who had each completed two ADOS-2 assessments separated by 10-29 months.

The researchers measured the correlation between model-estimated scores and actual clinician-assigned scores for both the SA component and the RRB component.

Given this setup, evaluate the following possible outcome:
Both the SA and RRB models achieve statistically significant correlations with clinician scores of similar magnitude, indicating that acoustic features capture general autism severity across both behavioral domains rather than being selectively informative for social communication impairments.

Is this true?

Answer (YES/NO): NO